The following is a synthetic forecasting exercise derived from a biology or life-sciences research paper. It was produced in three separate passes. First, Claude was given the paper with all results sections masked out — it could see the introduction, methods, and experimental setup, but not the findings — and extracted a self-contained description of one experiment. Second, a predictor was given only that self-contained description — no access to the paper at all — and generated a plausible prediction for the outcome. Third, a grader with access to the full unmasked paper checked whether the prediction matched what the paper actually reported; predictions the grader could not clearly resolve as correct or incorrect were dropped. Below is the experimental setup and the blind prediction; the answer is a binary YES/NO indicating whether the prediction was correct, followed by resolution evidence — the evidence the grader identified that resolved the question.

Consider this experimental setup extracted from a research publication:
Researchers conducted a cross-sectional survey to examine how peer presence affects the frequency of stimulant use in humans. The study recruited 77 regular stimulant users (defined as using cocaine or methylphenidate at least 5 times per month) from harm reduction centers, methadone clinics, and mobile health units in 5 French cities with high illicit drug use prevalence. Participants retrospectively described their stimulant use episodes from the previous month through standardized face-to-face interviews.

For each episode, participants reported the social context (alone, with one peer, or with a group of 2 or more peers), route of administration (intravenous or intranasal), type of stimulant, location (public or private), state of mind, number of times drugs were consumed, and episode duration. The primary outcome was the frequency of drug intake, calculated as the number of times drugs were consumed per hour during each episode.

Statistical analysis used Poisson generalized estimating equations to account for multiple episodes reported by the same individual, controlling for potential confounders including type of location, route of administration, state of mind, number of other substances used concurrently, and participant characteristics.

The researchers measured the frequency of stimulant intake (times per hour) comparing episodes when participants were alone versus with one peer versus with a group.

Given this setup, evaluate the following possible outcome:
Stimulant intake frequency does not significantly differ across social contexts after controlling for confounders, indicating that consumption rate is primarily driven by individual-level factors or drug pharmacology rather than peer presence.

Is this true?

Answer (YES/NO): NO